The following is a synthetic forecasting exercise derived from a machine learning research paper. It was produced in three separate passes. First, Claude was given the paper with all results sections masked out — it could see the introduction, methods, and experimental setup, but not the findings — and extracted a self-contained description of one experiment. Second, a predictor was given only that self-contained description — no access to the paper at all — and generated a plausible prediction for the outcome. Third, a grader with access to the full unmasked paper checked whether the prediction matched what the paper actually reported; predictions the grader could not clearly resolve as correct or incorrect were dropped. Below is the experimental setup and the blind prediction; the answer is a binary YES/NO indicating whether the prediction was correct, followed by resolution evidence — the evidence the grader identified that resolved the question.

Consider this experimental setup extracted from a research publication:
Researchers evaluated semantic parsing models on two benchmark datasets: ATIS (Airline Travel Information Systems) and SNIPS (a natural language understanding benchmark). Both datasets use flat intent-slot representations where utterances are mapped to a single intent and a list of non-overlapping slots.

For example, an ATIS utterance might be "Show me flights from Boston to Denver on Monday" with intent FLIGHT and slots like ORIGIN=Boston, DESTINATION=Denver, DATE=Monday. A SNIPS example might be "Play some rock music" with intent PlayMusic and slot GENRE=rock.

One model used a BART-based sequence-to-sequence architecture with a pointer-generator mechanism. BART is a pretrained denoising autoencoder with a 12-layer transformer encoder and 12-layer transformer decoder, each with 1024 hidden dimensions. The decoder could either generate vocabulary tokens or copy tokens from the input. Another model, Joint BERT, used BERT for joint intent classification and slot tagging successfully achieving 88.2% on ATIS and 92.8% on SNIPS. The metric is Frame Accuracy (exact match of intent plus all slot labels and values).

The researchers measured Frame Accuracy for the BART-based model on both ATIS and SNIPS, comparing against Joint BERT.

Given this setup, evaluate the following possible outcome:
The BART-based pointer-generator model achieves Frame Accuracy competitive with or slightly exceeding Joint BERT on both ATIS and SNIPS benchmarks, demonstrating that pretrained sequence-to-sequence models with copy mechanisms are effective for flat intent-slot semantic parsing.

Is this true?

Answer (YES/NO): NO